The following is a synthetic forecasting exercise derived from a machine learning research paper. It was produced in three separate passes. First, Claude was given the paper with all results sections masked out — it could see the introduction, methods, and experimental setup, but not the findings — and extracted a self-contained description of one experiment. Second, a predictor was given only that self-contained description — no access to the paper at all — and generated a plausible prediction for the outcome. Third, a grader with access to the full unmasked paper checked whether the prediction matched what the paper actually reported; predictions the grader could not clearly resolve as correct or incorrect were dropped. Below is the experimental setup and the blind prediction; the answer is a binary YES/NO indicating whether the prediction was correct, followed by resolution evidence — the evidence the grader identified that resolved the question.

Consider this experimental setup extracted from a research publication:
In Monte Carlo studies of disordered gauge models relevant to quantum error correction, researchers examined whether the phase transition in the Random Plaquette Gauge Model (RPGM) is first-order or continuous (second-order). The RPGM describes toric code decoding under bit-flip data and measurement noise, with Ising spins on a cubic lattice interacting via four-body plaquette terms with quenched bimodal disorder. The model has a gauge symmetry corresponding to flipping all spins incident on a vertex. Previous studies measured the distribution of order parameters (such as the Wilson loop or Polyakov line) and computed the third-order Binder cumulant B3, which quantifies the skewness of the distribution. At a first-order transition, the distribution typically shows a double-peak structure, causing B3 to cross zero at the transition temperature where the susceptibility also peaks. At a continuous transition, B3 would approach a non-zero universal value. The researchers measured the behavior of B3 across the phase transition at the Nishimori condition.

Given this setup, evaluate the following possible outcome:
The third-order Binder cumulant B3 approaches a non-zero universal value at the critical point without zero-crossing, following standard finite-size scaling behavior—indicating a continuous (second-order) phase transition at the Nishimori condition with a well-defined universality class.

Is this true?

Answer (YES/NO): NO